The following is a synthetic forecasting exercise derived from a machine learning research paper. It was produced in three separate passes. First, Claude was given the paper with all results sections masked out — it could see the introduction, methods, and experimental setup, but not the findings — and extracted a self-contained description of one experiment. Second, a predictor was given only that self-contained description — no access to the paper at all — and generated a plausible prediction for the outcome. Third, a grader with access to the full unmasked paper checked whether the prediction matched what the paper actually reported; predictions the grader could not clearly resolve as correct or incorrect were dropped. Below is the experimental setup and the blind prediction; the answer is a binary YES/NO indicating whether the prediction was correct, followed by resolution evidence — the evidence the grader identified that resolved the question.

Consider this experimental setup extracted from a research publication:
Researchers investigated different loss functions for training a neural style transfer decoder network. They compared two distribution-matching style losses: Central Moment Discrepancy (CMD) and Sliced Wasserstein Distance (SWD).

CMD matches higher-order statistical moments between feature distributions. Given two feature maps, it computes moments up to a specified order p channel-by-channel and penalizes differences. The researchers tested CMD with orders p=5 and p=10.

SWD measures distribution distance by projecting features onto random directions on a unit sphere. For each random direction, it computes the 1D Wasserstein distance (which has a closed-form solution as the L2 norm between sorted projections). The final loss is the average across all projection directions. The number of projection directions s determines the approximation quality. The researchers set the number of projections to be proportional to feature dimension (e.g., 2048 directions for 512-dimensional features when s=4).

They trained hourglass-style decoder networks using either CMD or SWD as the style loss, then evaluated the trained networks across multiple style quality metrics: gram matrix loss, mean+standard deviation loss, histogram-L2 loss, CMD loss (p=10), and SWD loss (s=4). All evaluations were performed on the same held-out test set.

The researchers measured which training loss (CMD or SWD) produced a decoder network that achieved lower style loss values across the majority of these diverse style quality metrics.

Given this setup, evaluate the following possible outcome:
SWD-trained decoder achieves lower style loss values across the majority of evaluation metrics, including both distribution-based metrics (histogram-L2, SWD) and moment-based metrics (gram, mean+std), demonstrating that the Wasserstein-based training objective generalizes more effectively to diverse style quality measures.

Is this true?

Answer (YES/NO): YES